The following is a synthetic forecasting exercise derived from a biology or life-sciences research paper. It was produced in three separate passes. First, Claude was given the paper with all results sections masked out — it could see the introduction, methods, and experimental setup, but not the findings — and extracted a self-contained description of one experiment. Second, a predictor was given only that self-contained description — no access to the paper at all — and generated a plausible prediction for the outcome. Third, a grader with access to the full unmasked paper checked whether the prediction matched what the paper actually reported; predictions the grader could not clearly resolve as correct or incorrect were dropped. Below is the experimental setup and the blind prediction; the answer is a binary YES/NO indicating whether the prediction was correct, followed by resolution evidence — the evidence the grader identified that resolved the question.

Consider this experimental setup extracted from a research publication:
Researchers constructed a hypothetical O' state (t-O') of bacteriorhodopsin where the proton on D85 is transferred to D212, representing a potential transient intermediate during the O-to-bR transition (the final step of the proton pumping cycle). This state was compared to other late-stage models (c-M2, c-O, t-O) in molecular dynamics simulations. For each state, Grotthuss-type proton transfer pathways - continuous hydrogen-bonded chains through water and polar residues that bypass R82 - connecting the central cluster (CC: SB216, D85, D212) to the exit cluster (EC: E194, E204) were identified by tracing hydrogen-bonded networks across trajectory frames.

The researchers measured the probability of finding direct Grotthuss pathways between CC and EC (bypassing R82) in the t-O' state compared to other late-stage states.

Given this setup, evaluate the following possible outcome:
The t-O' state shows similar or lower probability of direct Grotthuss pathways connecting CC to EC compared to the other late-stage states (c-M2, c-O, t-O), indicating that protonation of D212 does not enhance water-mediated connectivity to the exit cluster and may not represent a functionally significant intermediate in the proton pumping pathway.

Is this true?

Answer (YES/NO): NO